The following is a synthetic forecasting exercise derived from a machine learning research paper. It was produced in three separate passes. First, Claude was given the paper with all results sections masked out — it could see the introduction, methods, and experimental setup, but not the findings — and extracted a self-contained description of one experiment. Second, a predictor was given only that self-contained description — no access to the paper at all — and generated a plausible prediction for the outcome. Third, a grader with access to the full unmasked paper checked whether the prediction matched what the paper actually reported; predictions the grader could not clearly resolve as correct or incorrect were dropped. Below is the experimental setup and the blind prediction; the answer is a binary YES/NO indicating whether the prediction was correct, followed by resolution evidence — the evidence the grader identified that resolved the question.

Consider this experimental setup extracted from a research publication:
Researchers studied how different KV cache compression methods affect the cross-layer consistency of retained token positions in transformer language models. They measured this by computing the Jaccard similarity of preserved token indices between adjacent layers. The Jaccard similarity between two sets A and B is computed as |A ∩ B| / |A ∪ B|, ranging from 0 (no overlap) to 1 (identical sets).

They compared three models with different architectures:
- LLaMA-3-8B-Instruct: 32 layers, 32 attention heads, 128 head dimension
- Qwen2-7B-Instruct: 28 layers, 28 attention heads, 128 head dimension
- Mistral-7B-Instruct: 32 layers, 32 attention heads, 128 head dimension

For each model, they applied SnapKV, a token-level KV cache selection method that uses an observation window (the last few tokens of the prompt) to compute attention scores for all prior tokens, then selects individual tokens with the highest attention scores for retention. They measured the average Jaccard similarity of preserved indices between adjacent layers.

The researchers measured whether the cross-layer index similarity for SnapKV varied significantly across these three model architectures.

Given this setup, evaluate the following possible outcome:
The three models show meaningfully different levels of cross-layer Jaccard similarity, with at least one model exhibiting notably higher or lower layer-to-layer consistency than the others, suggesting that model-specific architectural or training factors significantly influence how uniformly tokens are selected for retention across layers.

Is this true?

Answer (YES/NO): YES